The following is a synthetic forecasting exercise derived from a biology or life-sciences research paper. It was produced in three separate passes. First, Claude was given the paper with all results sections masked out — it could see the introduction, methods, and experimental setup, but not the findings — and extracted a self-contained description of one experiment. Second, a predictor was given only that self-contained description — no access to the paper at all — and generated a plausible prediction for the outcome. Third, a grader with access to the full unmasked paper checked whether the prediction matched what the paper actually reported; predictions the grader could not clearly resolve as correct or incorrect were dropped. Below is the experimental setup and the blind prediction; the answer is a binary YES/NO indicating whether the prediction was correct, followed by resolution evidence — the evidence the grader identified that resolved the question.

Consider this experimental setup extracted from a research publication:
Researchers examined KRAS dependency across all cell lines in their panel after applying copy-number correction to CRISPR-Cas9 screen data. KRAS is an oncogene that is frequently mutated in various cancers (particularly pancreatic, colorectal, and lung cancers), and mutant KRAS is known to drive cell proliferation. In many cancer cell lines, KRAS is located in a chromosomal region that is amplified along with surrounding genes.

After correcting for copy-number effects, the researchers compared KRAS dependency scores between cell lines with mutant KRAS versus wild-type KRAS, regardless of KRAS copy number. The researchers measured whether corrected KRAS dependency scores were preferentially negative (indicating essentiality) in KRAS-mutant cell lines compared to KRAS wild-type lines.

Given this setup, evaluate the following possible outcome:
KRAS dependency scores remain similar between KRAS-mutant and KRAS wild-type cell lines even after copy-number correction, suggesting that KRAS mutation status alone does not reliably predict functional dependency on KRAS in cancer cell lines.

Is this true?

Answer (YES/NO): NO